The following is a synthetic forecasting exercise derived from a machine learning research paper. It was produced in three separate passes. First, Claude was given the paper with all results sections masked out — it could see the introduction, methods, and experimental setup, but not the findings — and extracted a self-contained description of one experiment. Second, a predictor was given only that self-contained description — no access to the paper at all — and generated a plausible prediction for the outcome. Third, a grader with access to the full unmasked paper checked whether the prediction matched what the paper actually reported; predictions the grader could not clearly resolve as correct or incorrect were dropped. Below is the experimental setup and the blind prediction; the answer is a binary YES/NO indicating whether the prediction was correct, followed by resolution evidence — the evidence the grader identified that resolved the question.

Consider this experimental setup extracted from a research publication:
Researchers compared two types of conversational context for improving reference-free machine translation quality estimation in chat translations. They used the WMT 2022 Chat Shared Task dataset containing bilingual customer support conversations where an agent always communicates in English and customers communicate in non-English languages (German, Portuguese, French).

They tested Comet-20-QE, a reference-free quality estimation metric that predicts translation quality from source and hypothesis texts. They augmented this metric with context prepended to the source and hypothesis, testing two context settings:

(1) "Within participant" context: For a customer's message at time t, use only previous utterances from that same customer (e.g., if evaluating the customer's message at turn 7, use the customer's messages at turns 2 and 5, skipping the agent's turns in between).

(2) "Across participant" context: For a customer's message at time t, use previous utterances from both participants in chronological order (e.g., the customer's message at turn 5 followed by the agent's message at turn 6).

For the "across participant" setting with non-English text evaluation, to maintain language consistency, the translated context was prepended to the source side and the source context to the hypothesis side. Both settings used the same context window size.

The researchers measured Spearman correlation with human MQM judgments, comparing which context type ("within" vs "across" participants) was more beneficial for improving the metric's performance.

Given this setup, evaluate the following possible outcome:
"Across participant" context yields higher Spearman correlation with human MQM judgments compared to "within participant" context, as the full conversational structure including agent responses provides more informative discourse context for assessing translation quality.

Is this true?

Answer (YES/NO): YES